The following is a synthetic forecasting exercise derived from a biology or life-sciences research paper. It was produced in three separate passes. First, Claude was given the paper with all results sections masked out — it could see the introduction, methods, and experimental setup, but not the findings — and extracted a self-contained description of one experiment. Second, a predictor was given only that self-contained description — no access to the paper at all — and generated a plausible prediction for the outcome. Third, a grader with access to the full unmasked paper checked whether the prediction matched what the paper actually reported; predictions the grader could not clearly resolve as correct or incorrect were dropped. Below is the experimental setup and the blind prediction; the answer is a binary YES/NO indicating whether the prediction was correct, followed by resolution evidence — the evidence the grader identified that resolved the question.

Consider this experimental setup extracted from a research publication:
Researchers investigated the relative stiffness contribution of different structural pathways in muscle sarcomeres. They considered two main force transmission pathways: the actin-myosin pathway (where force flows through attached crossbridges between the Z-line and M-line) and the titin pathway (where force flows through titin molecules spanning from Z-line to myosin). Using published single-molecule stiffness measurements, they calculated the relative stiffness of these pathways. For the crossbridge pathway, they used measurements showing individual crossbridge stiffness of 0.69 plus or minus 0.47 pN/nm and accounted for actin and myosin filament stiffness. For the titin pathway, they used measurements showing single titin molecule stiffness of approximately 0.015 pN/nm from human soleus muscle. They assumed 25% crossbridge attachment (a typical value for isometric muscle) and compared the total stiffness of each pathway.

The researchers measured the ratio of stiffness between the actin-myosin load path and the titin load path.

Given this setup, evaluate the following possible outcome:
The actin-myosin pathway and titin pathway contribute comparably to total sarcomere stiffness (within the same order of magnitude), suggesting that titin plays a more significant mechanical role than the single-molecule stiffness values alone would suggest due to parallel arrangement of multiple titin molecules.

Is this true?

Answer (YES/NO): NO